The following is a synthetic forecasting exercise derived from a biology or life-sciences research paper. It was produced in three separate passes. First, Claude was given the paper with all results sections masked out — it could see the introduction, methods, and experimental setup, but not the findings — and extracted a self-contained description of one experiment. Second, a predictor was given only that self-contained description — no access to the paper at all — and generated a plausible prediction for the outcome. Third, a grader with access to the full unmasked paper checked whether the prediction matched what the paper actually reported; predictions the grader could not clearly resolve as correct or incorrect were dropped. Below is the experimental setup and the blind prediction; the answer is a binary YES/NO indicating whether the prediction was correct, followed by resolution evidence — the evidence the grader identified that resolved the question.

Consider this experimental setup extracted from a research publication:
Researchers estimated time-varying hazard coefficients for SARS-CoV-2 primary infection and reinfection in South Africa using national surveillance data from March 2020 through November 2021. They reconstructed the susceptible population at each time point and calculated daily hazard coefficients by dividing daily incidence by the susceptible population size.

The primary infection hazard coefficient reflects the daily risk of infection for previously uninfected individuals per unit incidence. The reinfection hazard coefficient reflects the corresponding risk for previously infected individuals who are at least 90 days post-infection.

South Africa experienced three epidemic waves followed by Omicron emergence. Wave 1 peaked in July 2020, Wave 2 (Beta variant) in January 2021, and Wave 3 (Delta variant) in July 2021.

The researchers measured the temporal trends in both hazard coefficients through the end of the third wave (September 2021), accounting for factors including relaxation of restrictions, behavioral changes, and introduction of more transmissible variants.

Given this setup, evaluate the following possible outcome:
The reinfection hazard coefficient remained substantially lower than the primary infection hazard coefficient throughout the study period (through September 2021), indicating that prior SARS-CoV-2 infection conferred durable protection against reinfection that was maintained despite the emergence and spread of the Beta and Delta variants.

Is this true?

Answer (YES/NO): YES